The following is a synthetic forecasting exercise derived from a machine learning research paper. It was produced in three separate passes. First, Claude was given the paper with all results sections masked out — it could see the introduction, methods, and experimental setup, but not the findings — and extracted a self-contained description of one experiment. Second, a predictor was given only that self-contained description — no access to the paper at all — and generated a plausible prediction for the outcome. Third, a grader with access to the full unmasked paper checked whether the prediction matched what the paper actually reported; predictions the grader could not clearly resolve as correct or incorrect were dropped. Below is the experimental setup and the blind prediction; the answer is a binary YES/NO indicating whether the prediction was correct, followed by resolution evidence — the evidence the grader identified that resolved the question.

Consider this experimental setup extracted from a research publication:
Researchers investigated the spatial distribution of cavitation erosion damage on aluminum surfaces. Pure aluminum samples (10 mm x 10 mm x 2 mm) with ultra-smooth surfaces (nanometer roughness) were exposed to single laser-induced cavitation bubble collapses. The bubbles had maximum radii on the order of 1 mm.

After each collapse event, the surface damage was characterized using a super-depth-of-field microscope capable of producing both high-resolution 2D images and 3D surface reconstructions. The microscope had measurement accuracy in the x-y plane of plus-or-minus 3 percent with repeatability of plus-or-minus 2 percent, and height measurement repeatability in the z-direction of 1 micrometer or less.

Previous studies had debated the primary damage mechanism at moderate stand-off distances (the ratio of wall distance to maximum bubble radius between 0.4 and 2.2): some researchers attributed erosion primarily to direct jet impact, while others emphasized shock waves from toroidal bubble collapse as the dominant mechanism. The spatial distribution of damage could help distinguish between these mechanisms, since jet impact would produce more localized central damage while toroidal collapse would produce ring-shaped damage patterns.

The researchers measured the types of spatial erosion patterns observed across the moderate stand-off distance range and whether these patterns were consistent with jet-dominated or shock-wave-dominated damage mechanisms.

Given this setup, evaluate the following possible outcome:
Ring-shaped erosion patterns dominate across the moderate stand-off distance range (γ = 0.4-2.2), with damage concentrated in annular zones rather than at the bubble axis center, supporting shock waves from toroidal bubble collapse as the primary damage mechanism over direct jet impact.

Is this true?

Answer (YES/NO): NO